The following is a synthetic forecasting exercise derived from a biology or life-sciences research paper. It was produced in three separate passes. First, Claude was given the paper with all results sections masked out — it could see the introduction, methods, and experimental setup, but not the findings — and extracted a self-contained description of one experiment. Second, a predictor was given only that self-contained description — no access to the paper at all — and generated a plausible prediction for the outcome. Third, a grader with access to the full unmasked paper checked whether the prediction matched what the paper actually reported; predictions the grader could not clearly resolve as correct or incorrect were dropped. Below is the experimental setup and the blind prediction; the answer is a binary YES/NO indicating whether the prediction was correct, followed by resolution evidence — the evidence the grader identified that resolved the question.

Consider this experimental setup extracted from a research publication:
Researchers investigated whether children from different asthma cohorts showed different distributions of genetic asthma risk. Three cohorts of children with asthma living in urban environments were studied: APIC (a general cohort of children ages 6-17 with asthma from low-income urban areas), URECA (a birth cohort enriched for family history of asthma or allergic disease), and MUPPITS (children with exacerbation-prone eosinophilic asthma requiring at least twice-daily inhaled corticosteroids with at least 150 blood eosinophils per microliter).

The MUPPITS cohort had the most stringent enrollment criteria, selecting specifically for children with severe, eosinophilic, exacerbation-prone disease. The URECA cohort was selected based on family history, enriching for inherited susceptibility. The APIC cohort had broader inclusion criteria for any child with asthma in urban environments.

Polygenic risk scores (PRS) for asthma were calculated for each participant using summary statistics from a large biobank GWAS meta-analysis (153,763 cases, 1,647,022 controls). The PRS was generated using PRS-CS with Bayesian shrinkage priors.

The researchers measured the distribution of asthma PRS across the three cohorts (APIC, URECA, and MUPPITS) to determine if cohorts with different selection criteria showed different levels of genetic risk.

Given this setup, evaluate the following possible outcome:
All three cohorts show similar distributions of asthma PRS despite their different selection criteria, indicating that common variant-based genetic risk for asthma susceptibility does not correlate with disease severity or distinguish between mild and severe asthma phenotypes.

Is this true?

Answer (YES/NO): NO